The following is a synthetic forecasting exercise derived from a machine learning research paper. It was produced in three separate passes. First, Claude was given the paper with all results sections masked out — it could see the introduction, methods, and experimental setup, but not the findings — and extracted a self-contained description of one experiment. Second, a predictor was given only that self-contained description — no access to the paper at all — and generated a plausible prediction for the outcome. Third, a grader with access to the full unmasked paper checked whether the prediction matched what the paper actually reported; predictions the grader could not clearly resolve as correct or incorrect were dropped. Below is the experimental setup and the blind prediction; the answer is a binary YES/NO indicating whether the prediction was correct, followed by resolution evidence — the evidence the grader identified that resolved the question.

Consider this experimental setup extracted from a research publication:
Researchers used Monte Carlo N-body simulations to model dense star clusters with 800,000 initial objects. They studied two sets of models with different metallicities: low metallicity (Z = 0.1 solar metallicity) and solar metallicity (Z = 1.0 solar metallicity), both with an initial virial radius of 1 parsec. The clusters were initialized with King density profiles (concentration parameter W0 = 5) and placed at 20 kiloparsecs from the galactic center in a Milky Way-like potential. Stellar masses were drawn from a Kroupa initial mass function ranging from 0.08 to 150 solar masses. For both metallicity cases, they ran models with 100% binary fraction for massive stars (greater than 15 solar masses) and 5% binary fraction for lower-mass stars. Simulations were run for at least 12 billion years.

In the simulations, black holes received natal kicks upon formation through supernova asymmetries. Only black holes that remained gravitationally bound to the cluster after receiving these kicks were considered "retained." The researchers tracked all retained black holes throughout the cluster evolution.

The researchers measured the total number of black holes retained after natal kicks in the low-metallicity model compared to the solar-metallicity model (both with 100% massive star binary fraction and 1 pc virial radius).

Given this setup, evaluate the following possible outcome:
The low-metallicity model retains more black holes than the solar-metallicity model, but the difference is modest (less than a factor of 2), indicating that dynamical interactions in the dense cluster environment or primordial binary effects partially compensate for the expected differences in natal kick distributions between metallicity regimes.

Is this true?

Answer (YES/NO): NO